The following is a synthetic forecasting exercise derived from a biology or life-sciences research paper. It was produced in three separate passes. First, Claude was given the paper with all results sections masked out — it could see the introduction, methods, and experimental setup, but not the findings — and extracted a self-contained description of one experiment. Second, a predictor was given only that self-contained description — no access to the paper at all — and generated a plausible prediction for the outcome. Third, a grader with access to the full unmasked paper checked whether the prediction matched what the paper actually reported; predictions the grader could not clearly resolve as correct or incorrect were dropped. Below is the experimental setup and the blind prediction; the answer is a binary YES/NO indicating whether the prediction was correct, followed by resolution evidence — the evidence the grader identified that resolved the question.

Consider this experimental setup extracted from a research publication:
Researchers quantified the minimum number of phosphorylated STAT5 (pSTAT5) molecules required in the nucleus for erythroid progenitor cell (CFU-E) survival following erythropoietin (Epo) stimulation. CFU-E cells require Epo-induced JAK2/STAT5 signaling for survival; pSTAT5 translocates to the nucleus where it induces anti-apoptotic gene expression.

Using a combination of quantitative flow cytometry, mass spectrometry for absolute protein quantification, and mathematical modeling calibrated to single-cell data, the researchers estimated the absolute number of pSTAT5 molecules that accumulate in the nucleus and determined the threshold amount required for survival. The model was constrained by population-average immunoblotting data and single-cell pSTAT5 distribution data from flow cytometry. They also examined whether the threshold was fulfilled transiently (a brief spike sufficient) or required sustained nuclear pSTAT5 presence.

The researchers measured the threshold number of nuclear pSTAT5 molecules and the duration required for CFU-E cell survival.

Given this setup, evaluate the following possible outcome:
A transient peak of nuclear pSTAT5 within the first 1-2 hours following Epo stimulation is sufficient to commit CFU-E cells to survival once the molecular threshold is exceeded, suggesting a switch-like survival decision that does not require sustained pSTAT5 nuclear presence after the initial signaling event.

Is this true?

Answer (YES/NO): NO